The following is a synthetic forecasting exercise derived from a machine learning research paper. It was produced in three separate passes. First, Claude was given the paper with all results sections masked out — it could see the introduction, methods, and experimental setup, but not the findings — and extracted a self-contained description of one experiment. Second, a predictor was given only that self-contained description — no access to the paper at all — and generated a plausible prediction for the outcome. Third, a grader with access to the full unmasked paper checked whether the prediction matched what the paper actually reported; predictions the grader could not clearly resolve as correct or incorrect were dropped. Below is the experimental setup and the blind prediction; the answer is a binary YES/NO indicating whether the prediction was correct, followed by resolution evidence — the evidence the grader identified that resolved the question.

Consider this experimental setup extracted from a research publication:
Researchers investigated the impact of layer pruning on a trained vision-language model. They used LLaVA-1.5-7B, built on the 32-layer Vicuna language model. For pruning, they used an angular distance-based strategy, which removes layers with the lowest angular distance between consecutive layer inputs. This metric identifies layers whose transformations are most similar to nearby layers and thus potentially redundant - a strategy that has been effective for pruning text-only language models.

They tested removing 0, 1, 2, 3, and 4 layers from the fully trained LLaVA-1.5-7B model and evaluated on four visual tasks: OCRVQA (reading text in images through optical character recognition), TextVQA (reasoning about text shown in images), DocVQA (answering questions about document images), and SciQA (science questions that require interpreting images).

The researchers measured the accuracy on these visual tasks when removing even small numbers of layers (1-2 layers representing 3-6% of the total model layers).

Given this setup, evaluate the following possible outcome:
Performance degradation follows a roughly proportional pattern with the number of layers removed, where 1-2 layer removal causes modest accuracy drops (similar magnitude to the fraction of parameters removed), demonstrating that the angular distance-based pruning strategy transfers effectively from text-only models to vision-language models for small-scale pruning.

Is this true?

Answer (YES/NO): NO